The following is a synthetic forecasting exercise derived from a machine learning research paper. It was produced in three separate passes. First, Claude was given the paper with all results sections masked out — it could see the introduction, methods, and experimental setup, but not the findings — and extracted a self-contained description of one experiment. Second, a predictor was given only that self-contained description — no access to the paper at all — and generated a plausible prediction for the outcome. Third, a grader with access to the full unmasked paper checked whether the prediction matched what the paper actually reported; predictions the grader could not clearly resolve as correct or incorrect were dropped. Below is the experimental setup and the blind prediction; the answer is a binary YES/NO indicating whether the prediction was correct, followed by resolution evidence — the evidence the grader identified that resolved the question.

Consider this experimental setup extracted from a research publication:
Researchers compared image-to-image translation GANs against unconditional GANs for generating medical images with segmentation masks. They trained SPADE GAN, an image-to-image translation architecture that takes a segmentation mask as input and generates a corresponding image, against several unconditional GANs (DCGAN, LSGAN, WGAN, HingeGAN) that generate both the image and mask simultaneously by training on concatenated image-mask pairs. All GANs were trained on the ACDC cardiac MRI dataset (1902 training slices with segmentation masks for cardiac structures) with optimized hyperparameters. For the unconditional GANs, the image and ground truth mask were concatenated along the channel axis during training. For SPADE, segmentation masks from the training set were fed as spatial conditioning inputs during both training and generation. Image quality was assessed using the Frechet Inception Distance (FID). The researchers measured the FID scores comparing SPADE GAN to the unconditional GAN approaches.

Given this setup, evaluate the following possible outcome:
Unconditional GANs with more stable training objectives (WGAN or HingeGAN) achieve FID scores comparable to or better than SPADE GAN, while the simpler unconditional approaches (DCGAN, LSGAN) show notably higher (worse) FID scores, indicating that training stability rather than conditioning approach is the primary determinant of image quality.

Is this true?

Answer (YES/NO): NO